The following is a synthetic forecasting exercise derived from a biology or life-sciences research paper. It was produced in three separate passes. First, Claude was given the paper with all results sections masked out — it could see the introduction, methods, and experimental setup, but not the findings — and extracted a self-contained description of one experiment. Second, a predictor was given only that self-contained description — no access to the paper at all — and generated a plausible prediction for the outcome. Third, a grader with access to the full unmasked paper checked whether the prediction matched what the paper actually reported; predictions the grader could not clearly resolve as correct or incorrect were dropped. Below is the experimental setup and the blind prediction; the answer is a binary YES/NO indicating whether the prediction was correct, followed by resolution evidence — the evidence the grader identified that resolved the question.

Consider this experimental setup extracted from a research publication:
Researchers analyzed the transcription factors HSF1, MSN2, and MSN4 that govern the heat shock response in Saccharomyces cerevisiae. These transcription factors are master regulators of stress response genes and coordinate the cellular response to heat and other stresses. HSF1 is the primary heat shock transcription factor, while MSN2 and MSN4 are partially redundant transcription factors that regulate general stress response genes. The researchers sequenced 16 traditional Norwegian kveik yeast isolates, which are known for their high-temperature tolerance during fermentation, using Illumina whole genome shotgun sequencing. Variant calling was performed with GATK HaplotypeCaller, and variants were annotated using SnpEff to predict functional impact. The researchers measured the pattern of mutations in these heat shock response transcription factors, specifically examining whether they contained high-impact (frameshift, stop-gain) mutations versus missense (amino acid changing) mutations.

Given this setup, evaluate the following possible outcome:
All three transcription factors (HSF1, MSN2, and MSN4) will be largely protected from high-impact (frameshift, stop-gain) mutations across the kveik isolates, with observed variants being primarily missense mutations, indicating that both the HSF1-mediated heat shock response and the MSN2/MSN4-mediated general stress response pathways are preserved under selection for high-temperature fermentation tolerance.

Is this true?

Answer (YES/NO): YES